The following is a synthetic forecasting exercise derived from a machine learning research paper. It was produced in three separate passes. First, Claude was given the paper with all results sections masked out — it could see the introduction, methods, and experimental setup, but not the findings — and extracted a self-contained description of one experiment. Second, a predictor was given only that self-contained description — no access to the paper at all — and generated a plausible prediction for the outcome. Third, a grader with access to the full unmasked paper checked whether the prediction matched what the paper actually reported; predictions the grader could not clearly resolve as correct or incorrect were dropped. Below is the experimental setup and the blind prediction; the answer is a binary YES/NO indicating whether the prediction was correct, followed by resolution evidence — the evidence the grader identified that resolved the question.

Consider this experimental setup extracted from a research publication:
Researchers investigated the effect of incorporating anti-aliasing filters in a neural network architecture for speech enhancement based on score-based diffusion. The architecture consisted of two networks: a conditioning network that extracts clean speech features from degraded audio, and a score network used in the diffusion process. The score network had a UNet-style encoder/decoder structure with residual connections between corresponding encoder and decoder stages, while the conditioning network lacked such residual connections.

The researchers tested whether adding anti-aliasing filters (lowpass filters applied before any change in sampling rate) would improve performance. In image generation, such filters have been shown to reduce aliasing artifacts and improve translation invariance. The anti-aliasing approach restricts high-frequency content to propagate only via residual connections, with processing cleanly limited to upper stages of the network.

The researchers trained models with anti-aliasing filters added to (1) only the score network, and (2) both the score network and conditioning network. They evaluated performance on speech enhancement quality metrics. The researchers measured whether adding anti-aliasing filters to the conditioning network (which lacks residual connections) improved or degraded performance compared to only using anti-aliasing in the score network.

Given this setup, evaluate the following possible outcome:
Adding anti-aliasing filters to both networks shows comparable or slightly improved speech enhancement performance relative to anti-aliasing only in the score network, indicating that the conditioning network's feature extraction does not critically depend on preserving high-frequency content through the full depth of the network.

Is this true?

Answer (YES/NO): NO